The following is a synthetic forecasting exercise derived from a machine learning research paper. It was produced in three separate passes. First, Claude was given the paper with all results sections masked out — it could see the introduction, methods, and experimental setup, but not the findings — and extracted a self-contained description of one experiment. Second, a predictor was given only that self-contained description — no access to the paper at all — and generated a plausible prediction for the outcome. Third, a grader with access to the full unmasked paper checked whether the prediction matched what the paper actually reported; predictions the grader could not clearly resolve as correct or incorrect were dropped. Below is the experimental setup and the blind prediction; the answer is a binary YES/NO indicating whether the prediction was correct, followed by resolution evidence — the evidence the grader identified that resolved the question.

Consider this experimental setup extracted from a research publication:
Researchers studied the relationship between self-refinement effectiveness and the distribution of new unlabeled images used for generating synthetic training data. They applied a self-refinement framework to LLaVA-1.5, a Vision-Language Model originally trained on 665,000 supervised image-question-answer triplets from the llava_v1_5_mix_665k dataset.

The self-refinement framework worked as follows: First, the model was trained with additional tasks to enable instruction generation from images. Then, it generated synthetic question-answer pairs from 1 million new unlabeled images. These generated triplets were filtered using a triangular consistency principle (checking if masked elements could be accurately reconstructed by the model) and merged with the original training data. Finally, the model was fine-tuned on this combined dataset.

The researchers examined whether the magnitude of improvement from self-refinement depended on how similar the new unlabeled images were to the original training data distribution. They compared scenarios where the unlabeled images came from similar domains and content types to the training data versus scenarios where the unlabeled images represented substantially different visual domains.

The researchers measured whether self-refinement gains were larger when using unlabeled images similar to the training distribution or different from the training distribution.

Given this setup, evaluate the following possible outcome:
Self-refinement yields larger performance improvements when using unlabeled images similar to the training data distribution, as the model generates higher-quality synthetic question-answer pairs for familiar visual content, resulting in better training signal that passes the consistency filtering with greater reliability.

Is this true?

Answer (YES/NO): NO